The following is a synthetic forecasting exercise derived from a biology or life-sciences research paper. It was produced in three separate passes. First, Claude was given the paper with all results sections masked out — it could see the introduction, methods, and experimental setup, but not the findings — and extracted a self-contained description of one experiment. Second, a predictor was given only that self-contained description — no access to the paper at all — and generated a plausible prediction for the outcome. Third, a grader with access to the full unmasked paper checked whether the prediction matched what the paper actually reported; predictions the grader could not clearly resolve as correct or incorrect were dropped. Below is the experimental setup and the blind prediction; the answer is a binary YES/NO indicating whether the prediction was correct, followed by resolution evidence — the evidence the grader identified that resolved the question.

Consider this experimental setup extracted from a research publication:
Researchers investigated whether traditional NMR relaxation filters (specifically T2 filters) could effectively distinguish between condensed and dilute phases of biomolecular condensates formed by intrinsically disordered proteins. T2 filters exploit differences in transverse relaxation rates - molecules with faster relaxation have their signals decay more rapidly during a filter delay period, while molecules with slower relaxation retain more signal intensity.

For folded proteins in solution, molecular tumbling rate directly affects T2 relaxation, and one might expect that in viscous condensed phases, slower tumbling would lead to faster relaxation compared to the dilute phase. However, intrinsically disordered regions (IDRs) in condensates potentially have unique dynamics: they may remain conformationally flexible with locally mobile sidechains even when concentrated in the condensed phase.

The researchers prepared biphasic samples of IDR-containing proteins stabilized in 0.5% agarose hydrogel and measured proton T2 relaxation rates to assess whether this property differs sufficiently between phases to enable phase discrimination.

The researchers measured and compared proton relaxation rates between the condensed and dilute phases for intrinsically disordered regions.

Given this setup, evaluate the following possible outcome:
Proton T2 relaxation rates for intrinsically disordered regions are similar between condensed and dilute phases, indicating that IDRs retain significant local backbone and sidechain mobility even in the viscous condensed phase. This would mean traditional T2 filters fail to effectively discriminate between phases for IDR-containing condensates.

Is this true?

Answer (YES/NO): YES